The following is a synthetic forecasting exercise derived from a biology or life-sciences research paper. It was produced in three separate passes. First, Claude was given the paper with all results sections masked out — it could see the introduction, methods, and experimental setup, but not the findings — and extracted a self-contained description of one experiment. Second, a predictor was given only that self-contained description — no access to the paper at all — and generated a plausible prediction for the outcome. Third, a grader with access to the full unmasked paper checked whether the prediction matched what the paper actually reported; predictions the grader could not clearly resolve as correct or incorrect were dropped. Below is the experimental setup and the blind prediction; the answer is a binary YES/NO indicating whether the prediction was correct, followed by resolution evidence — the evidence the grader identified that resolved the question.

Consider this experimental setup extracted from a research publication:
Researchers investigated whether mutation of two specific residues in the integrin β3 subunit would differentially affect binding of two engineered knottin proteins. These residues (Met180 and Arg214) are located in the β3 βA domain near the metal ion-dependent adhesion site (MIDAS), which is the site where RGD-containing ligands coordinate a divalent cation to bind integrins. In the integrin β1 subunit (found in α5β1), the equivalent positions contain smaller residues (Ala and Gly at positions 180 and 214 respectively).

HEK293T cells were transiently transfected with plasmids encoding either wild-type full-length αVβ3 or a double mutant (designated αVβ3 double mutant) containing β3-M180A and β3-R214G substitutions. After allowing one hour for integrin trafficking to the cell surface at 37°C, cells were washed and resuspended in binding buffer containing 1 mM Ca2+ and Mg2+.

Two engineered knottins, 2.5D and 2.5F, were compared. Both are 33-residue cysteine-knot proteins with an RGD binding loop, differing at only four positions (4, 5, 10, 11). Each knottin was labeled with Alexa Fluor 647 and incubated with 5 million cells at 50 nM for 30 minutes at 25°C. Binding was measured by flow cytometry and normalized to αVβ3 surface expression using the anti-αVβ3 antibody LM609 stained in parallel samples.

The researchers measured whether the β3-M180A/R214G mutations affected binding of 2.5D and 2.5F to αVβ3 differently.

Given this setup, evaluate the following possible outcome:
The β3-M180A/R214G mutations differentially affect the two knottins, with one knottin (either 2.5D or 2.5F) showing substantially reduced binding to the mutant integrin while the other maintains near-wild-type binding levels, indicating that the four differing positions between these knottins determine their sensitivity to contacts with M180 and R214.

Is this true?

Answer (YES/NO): YES